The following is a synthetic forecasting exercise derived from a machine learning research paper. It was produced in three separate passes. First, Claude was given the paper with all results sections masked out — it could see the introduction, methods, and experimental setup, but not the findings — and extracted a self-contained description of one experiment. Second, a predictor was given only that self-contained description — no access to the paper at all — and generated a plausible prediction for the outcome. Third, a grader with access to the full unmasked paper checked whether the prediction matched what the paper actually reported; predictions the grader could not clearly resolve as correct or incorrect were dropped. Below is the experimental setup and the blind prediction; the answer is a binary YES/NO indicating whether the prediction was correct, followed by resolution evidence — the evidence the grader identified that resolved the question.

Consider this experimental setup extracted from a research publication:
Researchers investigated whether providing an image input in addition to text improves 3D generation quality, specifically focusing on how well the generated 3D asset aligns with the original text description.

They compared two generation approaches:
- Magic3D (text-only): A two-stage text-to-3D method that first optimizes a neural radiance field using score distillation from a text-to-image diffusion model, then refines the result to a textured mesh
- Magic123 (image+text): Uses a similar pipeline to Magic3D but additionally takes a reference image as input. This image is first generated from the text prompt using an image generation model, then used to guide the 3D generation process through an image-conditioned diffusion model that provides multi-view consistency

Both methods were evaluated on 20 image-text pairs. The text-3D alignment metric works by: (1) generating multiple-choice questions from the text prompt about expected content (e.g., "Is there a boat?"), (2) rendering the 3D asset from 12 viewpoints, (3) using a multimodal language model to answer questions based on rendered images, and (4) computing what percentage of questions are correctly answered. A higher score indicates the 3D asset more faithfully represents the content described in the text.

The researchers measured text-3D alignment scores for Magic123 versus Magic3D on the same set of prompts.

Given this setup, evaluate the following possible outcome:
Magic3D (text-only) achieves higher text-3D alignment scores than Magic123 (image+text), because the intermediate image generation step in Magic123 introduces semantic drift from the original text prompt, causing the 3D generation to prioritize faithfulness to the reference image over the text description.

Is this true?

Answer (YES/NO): YES